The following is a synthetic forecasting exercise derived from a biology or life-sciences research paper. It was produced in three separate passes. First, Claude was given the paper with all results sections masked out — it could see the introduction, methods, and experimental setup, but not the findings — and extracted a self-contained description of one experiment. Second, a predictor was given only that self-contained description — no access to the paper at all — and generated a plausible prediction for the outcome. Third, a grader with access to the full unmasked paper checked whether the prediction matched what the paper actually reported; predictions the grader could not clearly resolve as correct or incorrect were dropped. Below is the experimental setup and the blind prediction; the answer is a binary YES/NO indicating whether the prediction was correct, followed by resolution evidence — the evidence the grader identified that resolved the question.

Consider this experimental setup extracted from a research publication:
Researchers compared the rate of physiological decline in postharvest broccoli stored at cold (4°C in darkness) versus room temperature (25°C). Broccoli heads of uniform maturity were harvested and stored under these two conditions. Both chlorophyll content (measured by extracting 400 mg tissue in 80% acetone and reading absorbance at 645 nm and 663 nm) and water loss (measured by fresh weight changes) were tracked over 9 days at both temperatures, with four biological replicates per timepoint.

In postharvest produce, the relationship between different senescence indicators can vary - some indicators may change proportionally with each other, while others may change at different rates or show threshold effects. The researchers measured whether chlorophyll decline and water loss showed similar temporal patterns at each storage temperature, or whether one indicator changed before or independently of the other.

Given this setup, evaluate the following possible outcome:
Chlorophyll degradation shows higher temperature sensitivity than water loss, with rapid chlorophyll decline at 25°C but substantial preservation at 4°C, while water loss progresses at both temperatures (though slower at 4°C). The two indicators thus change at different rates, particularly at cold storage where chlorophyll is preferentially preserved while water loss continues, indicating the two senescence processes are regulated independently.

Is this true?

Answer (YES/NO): YES